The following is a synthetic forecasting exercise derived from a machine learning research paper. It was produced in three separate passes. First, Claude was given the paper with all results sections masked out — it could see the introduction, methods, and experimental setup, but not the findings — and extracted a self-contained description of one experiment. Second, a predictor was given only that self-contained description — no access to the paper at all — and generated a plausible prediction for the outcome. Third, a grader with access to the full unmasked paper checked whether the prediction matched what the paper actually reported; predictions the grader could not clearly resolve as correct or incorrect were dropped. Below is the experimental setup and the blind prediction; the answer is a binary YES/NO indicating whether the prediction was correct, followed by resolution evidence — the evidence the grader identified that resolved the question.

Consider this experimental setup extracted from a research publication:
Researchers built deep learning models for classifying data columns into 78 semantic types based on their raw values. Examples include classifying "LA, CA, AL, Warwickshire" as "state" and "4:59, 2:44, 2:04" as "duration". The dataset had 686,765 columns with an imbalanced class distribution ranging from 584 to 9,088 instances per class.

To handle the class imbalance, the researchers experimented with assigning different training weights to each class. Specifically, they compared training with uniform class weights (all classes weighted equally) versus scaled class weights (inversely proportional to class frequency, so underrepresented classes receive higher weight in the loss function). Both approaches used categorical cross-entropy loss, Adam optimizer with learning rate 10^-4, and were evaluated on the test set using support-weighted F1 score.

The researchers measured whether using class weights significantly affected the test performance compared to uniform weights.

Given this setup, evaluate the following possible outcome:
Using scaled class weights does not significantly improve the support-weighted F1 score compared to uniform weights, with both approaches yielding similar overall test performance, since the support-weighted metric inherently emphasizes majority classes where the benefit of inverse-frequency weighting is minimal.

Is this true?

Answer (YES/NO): YES